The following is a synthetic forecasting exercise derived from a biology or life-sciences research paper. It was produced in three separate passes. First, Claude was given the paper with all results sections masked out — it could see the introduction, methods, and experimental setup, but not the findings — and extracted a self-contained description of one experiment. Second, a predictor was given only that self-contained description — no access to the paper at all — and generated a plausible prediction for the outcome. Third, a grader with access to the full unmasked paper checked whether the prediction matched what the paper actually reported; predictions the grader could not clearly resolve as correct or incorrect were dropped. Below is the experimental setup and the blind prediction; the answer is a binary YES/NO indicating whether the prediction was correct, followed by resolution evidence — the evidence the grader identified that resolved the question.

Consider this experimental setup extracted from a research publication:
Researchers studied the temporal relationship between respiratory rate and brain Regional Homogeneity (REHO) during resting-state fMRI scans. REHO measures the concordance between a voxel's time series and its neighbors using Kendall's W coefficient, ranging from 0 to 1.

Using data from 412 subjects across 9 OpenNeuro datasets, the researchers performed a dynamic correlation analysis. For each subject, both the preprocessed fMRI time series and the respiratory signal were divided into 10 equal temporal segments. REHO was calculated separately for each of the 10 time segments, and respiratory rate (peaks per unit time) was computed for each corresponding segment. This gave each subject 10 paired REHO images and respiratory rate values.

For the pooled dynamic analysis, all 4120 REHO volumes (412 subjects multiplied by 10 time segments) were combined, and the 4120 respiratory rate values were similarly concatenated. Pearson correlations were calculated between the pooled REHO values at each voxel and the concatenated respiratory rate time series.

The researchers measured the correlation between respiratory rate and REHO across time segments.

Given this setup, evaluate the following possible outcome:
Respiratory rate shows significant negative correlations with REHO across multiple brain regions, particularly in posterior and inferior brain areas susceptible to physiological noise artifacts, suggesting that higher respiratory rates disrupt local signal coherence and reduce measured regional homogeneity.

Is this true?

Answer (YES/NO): NO